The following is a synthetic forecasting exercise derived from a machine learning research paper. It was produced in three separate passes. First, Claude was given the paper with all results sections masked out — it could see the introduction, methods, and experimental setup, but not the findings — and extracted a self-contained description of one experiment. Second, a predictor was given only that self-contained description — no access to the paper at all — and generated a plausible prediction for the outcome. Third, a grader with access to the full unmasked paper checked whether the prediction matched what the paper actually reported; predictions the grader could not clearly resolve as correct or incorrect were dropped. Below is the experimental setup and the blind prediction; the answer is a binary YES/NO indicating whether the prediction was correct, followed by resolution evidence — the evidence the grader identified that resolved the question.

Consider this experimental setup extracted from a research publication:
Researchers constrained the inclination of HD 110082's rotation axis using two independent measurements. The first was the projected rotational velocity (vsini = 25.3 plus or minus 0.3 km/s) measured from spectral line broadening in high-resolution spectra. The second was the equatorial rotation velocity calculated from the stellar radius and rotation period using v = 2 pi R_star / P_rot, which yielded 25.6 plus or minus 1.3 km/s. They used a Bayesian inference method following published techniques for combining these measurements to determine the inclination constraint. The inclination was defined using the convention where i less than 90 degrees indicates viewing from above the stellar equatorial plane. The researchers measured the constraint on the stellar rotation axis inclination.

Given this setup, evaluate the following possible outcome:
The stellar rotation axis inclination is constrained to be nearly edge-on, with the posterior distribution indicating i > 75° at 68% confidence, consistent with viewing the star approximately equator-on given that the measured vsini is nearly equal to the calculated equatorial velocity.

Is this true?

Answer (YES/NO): NO